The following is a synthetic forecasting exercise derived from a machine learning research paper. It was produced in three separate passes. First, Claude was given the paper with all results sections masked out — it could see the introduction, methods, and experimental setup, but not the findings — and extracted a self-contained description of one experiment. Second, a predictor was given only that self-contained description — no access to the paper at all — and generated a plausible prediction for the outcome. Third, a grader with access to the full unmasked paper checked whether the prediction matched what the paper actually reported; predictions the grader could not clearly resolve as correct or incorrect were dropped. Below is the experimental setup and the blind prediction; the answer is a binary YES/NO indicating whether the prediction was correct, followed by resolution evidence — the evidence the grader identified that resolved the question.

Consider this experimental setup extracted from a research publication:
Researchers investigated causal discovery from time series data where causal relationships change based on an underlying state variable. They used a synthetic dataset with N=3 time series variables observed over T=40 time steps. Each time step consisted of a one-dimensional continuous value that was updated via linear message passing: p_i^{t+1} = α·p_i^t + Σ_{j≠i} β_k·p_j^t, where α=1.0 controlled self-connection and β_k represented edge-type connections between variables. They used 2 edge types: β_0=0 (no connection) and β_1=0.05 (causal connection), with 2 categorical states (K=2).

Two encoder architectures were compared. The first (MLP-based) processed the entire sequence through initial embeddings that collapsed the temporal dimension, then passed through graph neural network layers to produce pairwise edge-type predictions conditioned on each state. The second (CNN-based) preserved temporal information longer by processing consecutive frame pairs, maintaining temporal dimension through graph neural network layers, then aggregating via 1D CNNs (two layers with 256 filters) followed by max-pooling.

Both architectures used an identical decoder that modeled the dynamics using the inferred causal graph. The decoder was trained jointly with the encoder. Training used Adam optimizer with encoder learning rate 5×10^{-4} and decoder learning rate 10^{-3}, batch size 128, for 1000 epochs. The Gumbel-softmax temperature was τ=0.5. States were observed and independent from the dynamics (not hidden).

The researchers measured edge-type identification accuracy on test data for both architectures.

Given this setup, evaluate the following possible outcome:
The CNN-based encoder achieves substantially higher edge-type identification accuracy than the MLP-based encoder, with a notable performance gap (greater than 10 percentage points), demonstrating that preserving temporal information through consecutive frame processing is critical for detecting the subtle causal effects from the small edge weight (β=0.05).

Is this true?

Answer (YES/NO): NO